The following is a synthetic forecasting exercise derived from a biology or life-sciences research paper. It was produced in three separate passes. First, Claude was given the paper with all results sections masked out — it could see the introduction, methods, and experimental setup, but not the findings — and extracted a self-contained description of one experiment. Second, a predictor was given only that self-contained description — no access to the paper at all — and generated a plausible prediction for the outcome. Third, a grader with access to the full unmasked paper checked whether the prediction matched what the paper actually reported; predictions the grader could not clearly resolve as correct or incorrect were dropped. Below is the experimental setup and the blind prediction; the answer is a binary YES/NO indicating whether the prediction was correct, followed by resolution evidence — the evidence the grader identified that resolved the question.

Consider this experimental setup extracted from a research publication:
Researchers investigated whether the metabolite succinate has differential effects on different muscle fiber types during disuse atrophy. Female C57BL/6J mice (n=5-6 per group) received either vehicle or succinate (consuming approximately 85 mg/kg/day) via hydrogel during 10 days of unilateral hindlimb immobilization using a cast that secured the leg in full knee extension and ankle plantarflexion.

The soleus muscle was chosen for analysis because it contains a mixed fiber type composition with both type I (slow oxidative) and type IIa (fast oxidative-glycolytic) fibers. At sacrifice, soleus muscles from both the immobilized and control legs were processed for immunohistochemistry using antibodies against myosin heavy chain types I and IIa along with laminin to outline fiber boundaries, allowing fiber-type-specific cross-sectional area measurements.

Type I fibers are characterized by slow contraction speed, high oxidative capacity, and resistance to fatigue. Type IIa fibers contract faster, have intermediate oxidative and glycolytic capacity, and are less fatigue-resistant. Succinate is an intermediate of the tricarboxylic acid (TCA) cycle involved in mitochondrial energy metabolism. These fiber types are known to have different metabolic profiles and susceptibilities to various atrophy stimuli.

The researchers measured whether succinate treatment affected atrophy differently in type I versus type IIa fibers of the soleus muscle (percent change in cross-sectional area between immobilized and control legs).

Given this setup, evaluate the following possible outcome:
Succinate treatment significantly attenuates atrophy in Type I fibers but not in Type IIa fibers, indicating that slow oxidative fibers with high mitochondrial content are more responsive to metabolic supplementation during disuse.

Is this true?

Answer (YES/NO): NO